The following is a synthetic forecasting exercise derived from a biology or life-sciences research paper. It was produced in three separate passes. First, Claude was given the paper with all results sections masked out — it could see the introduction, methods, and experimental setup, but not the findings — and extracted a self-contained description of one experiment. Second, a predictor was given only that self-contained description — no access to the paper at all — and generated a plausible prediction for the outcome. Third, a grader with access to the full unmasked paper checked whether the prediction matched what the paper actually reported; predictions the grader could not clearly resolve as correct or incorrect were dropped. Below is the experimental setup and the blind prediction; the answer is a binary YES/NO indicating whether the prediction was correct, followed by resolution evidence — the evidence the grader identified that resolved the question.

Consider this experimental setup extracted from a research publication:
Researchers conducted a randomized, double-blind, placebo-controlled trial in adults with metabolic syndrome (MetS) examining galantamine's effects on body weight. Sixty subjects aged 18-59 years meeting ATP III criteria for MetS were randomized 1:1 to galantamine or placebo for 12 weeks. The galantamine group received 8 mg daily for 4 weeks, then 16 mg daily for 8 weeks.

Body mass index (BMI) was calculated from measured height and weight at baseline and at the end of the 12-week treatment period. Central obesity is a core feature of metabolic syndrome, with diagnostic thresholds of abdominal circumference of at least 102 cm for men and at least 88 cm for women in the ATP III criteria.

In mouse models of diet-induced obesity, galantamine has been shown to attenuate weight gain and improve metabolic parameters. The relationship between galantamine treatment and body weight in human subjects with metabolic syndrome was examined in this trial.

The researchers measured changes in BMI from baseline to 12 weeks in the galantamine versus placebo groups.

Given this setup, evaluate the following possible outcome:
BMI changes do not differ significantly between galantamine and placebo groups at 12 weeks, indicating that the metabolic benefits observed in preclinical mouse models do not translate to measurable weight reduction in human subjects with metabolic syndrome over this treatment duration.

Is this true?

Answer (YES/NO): YES